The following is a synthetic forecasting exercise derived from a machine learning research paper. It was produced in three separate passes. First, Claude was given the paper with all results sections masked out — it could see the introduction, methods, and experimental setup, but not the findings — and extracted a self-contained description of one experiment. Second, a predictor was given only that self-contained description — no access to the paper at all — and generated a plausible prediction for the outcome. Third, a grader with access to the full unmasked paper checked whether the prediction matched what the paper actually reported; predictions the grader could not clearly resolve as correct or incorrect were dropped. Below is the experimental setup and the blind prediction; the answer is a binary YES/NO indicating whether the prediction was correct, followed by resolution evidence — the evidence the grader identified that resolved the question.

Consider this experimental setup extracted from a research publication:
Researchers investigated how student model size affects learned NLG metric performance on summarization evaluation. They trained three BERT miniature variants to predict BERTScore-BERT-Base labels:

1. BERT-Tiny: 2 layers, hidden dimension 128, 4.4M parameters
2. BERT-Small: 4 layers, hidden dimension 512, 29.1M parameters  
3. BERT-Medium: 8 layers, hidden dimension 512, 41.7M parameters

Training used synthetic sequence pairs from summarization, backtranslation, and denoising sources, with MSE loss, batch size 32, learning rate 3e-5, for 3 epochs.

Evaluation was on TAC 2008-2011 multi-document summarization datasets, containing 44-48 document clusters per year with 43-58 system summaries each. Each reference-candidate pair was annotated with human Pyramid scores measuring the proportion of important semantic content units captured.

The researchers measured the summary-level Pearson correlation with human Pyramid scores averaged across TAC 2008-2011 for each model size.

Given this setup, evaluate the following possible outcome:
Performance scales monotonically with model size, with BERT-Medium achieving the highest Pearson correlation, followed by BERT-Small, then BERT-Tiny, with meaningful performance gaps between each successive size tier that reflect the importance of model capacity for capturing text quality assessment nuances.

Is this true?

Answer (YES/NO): NO